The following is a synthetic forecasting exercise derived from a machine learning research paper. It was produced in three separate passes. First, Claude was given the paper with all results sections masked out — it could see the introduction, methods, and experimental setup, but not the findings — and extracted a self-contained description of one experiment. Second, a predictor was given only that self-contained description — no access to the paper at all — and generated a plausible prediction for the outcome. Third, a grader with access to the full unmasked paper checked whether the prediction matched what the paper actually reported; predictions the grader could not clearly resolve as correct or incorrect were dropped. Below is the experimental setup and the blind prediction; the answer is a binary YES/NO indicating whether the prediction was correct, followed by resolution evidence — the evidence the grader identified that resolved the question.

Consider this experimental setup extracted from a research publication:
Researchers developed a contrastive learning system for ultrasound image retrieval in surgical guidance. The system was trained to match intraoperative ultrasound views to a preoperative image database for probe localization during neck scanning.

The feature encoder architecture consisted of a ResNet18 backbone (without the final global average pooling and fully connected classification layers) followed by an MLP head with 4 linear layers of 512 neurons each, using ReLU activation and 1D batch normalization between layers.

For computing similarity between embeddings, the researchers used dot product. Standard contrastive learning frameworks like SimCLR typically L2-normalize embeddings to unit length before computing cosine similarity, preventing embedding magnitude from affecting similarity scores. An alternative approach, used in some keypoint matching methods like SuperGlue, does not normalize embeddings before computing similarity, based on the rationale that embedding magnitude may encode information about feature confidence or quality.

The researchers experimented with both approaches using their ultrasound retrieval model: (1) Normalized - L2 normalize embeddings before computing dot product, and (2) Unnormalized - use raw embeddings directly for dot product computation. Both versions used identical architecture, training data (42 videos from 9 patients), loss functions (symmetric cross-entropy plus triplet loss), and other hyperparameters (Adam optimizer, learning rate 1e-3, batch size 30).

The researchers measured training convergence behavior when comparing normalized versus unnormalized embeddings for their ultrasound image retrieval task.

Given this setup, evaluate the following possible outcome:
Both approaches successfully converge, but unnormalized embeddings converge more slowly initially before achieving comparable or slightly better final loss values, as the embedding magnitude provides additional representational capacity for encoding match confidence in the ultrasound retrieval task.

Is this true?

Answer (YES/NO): NO